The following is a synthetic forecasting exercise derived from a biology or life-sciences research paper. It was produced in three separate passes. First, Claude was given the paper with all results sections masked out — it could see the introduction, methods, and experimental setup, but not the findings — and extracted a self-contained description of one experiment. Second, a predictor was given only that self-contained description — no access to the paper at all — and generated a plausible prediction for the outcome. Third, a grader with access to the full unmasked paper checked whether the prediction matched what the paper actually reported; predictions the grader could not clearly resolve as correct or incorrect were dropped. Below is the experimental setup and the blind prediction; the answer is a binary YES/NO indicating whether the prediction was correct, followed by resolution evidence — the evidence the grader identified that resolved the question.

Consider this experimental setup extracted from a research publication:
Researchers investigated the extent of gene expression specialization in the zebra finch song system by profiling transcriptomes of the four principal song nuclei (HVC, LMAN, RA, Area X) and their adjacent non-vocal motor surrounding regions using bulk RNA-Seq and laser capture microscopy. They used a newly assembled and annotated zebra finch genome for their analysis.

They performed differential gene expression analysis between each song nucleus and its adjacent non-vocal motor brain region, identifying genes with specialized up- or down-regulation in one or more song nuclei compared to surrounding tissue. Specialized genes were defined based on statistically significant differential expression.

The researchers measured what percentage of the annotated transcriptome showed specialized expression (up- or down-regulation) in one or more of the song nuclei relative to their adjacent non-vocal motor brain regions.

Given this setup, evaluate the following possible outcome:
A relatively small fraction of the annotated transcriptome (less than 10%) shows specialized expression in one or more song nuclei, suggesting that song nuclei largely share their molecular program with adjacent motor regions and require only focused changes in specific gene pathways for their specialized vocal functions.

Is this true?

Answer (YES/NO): NO